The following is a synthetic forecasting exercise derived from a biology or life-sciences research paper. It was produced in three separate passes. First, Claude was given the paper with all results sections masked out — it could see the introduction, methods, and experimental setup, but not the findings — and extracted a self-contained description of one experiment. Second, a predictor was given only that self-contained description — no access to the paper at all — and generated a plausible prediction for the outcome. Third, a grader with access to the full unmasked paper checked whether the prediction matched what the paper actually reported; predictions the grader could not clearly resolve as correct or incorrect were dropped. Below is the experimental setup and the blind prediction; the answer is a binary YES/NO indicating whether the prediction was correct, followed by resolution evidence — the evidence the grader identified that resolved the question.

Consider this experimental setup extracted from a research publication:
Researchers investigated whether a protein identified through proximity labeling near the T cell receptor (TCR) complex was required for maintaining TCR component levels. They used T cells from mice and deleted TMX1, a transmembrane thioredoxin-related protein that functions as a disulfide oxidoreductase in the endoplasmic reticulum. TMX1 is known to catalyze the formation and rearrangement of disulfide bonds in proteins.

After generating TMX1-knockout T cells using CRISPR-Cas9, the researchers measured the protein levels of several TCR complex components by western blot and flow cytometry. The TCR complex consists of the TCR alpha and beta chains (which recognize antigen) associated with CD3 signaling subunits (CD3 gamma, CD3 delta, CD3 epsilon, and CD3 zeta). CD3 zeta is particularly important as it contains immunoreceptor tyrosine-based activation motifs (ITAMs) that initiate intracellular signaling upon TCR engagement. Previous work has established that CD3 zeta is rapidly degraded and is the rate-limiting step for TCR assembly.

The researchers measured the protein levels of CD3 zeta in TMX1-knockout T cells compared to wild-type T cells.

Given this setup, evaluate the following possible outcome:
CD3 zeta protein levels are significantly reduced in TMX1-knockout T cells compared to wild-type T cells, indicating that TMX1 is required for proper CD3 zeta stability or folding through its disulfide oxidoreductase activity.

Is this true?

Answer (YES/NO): YES